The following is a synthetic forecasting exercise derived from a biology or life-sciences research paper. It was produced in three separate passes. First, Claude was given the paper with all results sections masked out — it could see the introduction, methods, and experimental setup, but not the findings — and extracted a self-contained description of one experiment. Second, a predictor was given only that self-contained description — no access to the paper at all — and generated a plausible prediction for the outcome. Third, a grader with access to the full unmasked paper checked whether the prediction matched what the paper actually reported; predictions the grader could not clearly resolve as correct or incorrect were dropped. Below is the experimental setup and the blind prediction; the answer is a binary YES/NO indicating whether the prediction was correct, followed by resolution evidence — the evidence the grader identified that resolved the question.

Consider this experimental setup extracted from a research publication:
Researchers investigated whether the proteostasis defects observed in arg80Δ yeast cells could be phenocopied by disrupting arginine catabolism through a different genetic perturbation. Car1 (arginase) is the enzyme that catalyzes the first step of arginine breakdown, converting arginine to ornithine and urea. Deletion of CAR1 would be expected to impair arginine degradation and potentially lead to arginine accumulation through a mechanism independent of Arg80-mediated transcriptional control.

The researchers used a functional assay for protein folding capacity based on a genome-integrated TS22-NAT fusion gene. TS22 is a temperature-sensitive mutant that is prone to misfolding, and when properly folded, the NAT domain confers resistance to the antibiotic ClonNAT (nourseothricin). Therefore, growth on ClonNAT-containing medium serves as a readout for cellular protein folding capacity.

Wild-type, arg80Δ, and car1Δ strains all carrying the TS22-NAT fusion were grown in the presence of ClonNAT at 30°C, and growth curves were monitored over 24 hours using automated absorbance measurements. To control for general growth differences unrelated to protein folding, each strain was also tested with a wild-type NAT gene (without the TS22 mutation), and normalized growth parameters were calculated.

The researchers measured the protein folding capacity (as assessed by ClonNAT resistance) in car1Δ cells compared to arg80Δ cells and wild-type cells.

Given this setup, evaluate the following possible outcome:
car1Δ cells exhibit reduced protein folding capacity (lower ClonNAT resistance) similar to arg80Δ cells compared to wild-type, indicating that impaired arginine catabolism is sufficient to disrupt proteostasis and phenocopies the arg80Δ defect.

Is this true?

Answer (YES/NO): YES